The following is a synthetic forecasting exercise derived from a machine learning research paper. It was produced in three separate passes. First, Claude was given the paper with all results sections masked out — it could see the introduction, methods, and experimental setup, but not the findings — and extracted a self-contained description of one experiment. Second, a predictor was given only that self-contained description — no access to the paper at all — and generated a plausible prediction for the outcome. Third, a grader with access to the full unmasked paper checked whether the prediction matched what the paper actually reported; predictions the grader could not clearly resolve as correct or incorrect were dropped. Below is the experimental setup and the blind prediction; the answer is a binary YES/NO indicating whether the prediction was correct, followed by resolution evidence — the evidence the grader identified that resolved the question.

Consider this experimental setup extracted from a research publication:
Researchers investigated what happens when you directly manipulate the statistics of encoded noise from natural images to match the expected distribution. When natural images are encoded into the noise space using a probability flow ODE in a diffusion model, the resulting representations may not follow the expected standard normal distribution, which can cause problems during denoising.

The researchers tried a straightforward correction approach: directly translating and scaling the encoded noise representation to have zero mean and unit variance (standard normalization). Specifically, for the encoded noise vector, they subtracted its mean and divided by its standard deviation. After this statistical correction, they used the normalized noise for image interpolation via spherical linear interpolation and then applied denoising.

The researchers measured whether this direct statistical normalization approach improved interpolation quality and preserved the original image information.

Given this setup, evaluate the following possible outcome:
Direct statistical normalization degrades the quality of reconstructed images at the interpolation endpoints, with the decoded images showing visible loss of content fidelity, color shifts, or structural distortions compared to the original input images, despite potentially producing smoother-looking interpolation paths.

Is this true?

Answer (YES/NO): NO